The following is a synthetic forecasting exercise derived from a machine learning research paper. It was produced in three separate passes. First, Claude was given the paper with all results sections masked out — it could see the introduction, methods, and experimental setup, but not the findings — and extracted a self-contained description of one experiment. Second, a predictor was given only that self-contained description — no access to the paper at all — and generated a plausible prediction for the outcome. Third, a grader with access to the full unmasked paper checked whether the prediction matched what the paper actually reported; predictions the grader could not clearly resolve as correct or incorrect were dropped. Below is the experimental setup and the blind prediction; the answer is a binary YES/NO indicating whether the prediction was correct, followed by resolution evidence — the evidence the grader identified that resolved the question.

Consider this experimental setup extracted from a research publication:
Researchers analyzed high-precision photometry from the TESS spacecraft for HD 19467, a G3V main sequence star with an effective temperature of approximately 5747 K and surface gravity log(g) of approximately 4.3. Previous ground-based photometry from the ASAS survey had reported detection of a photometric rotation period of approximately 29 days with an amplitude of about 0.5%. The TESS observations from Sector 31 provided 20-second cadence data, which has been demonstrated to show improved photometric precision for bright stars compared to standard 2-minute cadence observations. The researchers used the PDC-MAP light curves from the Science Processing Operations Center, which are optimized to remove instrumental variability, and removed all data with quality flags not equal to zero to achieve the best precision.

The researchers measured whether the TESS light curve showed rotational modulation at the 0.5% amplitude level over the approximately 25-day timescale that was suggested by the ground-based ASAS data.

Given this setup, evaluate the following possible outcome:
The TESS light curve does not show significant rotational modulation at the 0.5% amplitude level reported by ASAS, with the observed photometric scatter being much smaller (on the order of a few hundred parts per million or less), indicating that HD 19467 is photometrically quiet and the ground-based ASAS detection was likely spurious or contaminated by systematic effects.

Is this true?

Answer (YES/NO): YES